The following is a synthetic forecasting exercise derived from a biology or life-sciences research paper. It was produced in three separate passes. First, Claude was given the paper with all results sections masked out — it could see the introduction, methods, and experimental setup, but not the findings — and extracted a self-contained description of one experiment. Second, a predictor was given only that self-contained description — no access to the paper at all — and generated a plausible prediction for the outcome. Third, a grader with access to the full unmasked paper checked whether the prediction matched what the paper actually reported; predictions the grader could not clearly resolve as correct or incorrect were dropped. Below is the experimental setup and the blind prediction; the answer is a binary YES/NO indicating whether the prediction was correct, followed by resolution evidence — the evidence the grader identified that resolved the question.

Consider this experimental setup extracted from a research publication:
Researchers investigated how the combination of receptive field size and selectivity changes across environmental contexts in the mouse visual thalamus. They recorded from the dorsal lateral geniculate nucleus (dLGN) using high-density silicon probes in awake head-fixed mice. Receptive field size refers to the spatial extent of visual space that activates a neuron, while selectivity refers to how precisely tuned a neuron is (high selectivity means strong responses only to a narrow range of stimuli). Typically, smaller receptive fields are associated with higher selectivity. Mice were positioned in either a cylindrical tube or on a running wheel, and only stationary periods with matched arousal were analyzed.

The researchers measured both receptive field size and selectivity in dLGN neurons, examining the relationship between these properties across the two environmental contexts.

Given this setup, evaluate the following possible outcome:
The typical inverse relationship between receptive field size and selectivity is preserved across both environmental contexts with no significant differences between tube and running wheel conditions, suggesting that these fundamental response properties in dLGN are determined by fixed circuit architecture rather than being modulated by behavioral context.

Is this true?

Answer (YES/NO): NO